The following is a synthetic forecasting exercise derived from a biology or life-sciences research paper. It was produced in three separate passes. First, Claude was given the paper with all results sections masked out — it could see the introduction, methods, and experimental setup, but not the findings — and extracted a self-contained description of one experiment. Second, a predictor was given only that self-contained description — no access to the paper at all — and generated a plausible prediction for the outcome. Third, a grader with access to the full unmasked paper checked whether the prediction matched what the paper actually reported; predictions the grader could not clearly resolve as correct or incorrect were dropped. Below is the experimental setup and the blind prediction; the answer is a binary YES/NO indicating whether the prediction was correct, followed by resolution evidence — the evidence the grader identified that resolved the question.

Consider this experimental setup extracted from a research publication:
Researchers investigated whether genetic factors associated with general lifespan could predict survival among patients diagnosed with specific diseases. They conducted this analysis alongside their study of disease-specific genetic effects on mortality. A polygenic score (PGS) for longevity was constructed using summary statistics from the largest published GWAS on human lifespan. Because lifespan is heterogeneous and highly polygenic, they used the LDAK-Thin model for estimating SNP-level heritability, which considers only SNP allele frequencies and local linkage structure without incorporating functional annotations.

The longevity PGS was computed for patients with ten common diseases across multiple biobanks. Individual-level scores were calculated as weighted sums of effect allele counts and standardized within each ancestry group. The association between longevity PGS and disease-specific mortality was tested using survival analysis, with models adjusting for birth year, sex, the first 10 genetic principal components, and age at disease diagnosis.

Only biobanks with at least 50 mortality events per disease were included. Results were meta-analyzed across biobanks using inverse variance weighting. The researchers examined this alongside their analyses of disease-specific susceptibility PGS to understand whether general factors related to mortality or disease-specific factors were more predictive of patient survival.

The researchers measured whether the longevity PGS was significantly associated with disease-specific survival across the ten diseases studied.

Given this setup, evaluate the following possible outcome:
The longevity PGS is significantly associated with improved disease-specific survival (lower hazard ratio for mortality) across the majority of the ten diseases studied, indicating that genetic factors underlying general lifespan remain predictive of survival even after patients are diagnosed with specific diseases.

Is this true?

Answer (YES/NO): NO